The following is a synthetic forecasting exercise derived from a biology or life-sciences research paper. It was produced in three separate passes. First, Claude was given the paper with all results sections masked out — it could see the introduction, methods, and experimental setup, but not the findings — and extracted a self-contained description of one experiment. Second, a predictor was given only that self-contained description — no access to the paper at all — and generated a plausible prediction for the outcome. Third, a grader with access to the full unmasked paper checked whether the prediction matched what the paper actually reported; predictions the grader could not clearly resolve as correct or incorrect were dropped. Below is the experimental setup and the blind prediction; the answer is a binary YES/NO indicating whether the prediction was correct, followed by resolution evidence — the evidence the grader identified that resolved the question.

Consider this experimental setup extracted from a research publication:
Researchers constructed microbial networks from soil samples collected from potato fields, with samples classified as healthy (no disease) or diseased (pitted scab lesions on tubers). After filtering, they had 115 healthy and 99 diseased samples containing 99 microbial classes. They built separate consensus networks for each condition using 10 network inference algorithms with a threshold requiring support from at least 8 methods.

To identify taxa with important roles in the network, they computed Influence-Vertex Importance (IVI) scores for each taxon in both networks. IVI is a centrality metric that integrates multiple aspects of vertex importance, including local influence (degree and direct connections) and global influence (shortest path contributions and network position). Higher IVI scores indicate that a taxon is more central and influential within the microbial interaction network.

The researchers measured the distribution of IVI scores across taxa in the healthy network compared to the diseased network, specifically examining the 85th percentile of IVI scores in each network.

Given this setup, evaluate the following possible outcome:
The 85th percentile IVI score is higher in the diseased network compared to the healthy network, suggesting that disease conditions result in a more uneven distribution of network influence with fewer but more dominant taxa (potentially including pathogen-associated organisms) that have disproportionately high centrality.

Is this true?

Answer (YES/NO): NO